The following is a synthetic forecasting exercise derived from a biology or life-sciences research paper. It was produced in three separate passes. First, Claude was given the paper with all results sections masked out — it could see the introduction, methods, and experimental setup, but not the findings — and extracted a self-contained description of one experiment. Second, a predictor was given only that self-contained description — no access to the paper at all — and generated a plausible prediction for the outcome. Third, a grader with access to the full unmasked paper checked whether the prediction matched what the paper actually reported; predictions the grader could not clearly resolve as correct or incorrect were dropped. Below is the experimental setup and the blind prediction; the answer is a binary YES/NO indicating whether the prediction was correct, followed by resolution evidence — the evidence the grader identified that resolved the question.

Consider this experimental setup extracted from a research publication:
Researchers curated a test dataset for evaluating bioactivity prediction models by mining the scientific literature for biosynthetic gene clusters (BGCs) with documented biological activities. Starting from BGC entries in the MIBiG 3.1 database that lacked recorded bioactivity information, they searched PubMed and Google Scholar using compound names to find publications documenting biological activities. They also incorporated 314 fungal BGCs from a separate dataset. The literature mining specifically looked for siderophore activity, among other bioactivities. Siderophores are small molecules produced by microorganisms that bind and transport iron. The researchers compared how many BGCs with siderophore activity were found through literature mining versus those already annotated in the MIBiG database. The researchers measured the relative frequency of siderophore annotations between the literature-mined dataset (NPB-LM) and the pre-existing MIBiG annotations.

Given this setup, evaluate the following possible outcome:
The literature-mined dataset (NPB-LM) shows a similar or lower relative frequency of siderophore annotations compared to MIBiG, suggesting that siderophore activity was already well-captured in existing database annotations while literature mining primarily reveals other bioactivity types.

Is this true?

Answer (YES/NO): YES